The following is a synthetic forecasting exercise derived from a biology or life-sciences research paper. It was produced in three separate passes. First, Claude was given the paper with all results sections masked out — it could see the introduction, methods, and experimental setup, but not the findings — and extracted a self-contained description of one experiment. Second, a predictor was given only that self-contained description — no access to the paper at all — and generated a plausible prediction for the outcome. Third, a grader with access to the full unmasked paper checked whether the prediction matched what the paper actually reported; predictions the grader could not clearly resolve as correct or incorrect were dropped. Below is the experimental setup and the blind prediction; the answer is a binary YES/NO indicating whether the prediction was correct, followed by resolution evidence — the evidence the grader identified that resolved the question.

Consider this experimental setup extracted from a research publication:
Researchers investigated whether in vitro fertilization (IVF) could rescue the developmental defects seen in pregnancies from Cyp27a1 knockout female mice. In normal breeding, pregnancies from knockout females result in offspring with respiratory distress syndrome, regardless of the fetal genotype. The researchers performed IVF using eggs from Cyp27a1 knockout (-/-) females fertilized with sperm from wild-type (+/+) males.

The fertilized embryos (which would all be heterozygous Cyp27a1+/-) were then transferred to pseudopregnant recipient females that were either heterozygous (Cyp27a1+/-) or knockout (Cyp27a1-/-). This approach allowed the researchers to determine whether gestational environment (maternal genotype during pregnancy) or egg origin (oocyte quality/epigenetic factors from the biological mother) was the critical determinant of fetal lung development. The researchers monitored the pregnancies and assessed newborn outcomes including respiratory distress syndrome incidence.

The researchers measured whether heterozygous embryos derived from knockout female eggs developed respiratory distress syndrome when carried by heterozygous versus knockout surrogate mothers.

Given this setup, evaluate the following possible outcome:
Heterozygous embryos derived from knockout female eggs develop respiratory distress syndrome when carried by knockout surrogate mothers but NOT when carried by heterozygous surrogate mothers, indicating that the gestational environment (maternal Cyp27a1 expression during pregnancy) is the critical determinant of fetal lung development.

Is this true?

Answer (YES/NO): YES